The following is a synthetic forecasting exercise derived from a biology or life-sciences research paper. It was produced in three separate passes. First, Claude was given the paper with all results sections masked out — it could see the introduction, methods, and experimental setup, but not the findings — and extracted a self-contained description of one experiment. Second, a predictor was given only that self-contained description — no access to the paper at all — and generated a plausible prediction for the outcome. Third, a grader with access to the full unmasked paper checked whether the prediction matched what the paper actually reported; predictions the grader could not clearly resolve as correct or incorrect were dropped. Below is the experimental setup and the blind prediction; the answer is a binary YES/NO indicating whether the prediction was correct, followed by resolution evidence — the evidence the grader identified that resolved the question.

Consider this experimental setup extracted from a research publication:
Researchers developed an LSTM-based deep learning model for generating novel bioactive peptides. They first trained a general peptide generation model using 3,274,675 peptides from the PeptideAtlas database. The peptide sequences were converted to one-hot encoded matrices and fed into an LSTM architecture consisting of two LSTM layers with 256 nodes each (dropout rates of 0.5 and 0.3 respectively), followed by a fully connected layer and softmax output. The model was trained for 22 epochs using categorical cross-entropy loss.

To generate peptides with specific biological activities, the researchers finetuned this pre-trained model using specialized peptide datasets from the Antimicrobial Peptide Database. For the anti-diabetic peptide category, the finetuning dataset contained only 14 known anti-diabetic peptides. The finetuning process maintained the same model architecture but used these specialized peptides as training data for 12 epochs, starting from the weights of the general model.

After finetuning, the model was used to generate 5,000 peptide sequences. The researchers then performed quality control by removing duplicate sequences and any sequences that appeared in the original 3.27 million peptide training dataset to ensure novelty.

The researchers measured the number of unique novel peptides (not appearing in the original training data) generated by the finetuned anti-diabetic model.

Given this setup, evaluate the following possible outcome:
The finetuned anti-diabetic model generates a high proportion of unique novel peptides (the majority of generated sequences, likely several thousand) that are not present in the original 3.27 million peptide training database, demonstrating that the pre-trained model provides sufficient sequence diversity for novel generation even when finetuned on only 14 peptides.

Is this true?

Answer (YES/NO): YES